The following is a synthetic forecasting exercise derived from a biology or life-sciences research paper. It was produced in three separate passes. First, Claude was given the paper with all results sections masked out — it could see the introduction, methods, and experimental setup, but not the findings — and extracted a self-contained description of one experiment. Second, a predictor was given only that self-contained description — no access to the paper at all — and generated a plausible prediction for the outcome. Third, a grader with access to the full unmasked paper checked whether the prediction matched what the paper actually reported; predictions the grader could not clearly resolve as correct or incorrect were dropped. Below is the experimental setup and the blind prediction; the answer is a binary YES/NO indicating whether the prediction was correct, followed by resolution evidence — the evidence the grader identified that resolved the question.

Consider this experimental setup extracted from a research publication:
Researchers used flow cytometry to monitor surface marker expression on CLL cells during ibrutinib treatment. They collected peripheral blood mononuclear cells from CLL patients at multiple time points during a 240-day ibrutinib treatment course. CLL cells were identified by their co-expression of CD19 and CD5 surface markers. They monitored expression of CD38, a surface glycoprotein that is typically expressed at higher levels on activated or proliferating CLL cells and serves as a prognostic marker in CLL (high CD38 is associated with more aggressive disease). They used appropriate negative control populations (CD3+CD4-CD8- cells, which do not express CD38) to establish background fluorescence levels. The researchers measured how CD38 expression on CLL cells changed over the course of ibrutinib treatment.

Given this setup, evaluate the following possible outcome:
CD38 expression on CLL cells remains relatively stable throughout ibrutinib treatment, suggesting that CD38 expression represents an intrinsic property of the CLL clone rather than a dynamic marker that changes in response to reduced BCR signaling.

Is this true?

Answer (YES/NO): NO